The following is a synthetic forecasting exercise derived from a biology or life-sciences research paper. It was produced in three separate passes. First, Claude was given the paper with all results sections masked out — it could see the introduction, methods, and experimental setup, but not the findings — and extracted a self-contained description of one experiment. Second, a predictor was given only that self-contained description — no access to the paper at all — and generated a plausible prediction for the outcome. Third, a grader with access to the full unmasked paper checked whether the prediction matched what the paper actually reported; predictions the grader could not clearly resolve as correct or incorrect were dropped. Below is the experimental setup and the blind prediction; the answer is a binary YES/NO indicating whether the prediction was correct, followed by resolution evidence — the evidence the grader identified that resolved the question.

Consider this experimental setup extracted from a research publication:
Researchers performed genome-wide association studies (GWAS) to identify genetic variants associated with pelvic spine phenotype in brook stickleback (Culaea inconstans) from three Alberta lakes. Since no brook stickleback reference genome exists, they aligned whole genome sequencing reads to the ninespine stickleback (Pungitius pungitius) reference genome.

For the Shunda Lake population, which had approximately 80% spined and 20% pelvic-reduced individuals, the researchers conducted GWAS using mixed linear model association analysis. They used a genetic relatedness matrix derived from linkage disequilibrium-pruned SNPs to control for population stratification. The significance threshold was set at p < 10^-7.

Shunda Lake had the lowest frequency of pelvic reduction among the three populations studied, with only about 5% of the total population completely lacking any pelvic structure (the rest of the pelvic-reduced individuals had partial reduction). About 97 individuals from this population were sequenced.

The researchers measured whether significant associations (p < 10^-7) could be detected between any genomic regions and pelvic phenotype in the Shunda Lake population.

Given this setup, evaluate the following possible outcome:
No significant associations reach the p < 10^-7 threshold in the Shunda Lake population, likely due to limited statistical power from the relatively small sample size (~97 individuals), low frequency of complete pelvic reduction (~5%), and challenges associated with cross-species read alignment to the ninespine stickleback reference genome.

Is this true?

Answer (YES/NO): NO